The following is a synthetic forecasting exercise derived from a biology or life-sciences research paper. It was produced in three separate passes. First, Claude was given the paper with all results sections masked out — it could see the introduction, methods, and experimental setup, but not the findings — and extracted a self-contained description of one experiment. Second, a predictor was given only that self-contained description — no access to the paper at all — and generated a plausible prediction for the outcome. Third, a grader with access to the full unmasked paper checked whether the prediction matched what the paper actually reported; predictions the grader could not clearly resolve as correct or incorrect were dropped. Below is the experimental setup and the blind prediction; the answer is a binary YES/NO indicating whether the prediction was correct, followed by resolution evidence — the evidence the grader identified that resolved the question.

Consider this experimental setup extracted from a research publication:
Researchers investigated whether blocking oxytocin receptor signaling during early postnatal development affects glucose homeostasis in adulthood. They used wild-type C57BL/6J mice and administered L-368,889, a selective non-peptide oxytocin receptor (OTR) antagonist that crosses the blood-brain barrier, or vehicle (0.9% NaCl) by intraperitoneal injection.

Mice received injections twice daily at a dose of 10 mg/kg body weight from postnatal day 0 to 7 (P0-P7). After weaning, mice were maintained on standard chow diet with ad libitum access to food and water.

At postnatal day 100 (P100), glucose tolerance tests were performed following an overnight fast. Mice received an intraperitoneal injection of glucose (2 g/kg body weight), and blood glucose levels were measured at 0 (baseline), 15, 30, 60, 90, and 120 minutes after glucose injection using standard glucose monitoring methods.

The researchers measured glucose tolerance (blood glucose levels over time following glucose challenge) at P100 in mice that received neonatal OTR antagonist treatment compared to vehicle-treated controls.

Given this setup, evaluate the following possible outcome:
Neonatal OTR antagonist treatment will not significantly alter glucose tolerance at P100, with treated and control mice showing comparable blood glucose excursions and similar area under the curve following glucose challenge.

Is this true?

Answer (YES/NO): NO